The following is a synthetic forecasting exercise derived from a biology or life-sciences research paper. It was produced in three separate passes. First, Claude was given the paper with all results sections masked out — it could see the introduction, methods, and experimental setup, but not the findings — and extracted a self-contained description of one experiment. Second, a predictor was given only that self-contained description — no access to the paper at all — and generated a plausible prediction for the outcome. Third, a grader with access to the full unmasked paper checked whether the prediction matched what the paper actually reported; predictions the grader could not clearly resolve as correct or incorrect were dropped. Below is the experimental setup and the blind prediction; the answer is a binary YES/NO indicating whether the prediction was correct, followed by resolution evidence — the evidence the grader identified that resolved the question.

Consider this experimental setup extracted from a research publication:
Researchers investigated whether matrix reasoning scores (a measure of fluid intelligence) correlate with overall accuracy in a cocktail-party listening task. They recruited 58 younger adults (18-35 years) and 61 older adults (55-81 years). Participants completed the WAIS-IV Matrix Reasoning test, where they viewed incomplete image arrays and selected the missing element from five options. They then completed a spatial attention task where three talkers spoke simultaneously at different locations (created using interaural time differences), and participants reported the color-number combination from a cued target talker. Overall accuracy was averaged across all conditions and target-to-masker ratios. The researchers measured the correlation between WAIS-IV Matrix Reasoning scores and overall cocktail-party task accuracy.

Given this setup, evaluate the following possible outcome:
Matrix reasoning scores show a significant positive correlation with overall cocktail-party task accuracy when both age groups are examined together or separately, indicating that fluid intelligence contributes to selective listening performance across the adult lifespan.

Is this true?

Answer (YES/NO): NO